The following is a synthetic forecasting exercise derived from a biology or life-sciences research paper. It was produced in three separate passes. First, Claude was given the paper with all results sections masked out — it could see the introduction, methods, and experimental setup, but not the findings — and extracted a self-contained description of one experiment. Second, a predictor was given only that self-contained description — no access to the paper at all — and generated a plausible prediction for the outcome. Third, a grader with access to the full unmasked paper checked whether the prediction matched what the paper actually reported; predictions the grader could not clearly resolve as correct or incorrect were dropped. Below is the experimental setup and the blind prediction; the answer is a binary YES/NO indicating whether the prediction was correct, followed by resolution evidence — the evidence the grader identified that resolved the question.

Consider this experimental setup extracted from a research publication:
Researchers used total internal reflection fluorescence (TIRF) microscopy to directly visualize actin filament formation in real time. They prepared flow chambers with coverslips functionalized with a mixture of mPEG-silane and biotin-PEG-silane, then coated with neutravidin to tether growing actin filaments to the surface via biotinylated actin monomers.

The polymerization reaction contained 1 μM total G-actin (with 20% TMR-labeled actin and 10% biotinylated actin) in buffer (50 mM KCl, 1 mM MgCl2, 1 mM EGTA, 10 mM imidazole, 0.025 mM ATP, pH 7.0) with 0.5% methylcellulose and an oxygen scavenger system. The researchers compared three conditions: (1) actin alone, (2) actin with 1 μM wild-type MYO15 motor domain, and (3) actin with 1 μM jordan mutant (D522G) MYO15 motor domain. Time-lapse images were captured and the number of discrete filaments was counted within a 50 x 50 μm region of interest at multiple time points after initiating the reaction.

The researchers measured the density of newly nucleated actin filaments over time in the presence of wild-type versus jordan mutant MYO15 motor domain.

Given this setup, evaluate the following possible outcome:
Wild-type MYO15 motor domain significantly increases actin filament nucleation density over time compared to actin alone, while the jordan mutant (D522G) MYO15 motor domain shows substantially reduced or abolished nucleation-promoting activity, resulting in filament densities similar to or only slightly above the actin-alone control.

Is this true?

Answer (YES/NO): YES